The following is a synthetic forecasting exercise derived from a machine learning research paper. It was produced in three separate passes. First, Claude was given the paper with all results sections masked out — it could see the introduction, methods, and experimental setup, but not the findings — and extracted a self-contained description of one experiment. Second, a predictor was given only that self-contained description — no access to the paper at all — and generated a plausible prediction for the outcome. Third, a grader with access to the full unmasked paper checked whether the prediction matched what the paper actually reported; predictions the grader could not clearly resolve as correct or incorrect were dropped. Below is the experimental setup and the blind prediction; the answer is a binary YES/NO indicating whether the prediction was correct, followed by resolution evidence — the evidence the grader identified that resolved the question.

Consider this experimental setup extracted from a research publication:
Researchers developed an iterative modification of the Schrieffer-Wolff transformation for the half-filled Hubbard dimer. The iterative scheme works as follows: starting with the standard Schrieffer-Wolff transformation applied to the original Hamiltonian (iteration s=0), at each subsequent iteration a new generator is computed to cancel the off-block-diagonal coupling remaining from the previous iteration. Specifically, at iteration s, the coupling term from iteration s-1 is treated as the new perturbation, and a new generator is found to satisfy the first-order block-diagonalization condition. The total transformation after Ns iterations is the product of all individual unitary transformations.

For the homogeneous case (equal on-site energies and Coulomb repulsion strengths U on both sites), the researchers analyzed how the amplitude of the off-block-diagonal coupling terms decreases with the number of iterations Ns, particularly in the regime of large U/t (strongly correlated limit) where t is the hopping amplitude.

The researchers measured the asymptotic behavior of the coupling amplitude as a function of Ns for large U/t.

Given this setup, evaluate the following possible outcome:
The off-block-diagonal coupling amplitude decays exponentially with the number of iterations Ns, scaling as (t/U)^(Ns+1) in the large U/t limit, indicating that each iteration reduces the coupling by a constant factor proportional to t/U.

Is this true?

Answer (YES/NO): NO